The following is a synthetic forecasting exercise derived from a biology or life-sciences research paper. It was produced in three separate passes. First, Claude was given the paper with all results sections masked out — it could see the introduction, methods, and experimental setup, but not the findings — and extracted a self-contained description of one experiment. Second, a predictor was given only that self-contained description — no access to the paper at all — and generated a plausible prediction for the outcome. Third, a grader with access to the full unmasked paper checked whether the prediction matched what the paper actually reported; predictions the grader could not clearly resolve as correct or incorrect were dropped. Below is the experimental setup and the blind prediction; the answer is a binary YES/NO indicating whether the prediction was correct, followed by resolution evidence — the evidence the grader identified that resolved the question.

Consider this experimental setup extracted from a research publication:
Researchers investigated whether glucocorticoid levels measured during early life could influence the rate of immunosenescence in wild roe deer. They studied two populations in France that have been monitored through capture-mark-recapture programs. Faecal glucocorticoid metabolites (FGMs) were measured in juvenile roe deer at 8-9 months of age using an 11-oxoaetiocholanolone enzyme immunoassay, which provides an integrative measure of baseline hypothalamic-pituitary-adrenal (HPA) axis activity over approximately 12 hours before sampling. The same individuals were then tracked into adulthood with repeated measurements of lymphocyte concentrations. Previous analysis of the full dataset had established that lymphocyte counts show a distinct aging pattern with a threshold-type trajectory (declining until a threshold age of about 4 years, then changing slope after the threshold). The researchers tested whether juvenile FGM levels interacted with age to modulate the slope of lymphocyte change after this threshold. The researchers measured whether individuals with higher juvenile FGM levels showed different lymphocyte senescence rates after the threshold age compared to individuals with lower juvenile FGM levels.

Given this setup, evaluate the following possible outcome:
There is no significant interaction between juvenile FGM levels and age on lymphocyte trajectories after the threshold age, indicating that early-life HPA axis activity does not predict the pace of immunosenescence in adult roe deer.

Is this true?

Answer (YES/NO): NO